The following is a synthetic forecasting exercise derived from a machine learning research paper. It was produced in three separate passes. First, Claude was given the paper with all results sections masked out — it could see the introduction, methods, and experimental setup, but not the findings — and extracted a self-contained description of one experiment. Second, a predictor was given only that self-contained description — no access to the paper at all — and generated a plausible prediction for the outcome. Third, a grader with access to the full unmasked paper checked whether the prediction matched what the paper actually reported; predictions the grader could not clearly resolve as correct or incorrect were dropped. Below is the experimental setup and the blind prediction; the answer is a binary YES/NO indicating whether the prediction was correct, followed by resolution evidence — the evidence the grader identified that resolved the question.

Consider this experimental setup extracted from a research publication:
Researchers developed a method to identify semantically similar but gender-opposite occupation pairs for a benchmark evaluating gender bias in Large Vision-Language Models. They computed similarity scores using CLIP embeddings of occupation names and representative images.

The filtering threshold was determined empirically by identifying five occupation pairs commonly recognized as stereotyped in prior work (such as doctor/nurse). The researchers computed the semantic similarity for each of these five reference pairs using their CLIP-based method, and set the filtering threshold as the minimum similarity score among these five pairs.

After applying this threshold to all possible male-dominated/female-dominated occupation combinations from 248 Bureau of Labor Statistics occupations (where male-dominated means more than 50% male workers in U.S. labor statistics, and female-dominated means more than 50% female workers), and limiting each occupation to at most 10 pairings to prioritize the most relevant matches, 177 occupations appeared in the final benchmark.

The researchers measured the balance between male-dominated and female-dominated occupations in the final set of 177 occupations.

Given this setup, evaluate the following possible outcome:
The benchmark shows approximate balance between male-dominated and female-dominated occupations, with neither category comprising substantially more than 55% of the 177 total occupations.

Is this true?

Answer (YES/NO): YES